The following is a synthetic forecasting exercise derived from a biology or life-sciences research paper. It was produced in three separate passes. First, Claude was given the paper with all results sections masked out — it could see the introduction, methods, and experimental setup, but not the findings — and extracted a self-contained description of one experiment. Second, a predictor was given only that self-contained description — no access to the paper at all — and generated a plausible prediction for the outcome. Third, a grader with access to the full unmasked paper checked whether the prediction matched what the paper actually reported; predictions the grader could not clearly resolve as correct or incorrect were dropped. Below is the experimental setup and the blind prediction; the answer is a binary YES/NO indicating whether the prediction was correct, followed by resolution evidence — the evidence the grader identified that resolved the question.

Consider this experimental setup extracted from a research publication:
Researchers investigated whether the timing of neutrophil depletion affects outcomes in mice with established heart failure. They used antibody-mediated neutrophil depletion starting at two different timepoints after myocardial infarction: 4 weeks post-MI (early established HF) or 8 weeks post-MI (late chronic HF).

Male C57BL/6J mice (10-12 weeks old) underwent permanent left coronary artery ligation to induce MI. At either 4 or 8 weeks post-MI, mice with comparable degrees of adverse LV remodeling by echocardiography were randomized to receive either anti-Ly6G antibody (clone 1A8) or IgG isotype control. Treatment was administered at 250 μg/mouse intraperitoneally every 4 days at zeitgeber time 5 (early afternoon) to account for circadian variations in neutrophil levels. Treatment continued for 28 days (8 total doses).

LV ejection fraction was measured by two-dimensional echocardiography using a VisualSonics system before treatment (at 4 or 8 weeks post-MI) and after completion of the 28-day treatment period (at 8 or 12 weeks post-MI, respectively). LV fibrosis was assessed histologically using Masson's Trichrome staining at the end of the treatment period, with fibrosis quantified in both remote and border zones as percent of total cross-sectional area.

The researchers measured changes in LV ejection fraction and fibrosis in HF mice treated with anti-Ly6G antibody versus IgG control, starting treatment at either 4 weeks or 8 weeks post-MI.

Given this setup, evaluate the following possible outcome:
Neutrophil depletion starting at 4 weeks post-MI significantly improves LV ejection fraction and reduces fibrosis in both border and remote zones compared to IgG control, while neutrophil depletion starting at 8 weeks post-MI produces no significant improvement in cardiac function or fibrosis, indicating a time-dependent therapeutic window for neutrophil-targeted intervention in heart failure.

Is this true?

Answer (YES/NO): NO